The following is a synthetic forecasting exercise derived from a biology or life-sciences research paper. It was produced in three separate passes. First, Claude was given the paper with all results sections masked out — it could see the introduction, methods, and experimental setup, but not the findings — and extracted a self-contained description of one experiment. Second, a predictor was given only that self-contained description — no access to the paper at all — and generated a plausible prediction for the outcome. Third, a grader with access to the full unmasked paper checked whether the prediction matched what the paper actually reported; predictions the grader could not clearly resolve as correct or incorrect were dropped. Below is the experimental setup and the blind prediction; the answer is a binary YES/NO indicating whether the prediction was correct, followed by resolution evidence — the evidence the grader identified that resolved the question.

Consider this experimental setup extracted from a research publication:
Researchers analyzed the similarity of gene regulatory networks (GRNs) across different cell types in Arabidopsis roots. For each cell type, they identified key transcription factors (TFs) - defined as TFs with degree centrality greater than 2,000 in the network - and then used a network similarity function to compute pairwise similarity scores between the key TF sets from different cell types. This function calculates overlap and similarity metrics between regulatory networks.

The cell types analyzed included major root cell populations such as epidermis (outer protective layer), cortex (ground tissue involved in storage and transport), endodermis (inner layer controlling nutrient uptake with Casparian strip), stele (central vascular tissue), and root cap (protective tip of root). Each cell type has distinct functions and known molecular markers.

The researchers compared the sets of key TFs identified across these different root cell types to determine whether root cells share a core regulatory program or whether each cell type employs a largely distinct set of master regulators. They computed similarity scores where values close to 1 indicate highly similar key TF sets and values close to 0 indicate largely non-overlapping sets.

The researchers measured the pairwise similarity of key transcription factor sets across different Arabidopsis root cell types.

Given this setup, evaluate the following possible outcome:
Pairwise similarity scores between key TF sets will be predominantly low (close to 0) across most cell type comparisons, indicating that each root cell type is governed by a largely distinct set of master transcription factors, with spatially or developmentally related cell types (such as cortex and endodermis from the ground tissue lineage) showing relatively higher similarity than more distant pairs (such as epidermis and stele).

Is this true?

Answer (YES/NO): NO